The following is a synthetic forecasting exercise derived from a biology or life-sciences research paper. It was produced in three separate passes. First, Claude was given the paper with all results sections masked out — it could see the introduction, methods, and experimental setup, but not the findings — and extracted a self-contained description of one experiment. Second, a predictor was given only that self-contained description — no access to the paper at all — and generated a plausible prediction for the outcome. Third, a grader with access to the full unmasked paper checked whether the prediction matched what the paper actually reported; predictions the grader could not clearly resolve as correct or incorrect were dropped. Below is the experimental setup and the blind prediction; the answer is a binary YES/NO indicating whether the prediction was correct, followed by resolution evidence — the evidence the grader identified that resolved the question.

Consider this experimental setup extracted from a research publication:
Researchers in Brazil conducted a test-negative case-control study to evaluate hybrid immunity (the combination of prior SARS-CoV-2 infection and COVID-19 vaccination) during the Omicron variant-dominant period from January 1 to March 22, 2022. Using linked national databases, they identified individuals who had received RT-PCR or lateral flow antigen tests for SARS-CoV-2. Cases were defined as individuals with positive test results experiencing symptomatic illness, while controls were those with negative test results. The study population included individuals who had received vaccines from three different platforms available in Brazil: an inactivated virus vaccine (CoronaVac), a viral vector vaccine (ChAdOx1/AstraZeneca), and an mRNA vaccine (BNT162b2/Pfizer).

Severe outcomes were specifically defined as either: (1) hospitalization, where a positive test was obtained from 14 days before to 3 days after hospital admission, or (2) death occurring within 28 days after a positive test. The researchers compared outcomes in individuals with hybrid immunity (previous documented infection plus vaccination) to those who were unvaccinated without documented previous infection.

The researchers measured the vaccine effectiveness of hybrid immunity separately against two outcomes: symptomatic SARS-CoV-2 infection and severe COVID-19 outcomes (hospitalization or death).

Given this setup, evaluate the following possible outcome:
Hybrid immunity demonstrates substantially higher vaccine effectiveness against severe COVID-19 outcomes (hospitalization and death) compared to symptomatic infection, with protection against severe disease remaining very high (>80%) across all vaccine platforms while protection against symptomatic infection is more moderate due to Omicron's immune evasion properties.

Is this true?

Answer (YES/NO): YES